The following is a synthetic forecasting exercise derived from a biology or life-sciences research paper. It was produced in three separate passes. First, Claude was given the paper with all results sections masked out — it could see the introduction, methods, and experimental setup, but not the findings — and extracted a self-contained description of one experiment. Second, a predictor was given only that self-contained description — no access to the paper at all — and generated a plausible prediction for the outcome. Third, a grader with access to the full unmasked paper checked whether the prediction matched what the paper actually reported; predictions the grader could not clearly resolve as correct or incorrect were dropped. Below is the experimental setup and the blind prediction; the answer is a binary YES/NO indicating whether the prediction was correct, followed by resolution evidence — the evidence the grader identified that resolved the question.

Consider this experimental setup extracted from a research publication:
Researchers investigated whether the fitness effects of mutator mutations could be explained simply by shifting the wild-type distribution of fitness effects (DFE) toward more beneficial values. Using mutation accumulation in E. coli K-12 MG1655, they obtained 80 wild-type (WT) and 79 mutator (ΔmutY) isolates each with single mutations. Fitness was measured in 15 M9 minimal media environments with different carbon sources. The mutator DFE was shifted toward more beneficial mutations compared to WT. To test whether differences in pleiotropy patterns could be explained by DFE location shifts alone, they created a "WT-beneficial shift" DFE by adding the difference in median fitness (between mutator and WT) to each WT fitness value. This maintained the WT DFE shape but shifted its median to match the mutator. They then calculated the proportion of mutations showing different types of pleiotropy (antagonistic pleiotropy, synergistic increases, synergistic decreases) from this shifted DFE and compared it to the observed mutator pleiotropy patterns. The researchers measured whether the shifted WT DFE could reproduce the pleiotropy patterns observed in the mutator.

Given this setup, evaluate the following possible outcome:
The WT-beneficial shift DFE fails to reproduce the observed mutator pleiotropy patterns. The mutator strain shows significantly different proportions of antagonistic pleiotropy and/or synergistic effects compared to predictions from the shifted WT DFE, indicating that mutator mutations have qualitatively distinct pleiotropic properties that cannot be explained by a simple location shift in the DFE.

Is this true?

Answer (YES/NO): NO